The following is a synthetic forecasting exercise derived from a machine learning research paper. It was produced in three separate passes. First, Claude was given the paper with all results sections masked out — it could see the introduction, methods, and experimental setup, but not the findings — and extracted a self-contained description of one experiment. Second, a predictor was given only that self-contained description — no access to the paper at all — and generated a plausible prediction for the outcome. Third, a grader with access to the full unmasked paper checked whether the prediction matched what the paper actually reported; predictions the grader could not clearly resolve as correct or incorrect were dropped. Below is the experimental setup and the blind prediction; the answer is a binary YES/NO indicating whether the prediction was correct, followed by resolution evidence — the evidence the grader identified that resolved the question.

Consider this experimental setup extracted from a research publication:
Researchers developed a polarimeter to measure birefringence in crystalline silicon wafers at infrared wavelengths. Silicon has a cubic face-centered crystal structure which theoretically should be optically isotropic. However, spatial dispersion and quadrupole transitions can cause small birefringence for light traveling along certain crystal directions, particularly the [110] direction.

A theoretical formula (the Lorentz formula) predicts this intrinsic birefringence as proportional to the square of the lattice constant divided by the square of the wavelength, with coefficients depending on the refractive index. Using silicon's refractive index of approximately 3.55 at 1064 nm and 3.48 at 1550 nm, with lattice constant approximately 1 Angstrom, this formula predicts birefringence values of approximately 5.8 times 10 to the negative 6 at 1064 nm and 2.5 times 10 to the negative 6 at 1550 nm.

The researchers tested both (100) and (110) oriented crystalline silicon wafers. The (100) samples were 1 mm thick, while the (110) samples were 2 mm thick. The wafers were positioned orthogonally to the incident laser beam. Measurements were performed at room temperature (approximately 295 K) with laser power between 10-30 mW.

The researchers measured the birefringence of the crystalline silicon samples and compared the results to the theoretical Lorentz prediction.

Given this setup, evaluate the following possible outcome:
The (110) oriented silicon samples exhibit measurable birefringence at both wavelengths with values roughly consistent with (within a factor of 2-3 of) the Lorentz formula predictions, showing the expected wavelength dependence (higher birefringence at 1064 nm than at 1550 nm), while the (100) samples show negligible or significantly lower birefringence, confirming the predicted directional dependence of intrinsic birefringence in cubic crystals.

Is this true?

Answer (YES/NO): NO